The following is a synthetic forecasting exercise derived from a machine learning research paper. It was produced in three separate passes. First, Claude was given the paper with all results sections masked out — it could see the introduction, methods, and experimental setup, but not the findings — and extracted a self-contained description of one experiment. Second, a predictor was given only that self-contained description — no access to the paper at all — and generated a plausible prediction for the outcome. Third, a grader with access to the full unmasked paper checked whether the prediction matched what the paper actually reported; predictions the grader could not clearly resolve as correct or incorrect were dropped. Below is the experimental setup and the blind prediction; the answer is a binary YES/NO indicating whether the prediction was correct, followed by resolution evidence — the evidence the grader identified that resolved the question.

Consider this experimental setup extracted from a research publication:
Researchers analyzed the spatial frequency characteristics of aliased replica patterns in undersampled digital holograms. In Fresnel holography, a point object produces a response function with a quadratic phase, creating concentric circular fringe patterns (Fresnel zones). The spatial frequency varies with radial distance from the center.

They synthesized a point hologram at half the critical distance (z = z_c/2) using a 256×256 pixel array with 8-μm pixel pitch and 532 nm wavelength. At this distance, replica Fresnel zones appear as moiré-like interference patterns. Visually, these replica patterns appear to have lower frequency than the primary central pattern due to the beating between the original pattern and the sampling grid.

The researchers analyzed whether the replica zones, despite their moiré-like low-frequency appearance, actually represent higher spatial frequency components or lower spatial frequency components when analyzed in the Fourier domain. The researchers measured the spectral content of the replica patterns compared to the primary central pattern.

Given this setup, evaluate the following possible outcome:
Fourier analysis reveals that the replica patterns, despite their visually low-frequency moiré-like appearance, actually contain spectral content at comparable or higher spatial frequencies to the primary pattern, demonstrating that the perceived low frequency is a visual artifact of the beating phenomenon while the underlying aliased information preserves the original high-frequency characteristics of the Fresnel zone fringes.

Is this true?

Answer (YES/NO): YES